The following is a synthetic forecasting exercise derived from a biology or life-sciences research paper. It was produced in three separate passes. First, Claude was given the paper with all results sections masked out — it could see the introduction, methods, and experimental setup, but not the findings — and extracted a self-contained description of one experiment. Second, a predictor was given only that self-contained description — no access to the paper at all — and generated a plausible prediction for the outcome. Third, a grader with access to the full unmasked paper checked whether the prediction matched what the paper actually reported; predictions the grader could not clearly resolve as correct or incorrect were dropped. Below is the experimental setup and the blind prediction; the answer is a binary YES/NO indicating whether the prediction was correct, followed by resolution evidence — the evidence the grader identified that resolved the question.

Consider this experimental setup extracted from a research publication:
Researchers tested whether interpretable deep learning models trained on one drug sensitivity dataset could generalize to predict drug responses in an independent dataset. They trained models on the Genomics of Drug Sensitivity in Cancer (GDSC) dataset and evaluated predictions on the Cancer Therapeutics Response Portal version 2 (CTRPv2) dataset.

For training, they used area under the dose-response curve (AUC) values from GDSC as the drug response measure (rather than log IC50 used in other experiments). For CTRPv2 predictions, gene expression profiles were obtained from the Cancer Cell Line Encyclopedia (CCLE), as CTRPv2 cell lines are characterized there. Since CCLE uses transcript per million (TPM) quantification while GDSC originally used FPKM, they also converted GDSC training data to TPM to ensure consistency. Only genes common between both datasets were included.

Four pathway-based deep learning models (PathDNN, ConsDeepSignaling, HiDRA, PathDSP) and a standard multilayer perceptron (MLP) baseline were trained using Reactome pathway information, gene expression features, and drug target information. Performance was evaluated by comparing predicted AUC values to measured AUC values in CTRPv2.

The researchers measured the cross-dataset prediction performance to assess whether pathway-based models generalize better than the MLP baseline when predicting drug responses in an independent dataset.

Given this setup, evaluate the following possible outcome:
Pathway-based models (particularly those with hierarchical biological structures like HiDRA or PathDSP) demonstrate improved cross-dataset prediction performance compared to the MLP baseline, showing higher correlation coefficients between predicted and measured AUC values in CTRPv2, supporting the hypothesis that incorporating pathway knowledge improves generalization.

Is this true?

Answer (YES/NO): NO